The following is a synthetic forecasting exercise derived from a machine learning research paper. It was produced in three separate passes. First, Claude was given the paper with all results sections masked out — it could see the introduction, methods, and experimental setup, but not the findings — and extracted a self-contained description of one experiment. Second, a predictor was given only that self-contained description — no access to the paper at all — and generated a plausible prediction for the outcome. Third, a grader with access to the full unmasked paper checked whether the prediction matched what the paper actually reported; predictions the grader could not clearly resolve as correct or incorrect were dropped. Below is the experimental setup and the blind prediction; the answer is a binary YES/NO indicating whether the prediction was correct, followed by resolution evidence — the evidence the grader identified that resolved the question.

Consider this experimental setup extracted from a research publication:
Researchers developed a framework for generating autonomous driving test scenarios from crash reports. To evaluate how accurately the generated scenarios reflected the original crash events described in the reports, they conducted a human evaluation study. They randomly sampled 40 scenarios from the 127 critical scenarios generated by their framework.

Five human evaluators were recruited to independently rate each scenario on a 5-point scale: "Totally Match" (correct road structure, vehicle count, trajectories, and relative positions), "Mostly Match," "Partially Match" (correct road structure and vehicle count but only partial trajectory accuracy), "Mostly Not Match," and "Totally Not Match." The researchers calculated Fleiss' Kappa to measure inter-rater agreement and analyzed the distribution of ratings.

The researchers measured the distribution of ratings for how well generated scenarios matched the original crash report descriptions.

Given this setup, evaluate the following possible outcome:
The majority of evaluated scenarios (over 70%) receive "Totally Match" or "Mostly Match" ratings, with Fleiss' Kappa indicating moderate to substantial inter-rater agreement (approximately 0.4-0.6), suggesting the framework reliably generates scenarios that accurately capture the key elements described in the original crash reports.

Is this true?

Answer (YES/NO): NO